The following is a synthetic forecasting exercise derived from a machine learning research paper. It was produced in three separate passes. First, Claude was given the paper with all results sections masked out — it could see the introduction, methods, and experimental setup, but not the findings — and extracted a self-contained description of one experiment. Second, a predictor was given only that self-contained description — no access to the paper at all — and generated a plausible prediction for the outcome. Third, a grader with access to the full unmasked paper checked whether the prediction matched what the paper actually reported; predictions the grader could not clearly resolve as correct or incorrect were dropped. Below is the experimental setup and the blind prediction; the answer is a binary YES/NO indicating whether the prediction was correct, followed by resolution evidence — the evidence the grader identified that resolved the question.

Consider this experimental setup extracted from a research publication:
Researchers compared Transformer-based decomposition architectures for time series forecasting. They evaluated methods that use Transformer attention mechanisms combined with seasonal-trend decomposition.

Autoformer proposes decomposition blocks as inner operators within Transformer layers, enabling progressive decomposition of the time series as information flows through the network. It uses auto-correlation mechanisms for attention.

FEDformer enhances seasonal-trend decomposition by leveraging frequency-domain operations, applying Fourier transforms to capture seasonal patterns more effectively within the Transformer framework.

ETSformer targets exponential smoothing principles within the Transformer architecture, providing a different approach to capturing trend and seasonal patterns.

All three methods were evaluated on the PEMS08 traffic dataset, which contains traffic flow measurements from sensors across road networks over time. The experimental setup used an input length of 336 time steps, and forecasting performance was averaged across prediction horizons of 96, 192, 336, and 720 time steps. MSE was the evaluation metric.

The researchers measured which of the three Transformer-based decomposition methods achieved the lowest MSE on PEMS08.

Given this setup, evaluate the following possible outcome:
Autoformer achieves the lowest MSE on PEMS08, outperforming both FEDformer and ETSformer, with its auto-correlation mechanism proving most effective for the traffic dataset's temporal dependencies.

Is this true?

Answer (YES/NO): YES